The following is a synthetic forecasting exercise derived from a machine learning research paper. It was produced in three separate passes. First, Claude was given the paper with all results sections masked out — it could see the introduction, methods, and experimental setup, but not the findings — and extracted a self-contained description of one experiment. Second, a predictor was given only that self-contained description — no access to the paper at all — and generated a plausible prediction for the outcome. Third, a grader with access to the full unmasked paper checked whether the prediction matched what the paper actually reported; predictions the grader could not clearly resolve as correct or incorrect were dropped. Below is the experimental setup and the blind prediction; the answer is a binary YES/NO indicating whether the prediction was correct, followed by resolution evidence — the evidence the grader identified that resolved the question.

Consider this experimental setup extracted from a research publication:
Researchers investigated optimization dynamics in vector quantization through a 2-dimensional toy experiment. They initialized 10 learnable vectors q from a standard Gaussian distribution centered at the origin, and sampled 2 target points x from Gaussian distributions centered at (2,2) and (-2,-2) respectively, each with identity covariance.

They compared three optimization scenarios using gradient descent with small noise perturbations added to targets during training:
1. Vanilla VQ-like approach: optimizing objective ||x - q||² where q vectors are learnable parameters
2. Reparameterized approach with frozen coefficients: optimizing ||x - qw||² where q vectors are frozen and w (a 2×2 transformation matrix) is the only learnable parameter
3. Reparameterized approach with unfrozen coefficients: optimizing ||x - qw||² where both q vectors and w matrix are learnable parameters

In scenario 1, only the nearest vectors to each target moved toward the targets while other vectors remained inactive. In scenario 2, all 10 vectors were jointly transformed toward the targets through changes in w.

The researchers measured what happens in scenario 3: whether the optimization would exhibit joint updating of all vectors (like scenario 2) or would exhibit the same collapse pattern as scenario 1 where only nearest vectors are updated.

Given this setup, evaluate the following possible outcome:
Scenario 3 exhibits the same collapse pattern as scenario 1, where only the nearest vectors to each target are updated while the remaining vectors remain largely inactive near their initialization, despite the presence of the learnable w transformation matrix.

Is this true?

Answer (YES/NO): YES